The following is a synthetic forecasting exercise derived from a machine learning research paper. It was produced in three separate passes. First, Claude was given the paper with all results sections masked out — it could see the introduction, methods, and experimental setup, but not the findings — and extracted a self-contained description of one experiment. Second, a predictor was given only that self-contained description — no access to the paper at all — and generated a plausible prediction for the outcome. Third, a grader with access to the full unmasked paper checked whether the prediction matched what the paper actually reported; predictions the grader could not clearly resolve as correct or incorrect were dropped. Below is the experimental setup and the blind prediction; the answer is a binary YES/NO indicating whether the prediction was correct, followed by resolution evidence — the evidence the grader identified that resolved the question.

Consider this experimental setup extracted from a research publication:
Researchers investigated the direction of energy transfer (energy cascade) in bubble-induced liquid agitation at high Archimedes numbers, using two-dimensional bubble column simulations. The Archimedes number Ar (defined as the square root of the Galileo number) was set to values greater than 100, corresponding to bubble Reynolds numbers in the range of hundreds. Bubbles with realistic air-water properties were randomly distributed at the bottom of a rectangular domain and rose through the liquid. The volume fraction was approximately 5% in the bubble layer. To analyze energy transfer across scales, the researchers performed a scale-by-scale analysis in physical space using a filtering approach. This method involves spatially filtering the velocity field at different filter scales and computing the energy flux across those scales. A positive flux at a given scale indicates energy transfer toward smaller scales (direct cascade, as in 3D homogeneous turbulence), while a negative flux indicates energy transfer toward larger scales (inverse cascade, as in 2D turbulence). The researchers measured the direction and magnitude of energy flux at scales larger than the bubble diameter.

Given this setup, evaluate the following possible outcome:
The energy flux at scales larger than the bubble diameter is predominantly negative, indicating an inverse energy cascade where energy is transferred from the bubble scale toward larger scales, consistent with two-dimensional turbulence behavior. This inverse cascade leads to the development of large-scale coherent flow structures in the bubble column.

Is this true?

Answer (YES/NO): YES